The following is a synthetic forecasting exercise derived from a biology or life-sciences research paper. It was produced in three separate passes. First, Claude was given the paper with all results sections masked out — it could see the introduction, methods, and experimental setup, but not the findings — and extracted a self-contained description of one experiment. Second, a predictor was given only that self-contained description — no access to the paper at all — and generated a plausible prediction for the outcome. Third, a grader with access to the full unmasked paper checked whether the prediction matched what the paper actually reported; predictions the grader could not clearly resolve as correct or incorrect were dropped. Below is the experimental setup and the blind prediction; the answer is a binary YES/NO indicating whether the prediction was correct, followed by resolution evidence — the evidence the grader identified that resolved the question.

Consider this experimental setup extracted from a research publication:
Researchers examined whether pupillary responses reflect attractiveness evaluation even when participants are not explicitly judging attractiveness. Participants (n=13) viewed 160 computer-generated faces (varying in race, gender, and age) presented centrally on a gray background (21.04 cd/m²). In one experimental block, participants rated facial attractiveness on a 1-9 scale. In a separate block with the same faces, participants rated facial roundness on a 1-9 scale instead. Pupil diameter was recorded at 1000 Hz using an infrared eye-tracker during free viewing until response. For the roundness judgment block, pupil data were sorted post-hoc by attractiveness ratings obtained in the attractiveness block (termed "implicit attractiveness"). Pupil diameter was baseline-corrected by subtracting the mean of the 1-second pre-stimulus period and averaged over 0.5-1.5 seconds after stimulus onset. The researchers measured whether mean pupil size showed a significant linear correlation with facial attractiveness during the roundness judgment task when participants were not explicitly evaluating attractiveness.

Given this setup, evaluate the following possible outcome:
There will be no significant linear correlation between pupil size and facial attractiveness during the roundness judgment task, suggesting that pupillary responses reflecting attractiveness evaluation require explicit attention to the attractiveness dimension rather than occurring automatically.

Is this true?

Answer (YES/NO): NO